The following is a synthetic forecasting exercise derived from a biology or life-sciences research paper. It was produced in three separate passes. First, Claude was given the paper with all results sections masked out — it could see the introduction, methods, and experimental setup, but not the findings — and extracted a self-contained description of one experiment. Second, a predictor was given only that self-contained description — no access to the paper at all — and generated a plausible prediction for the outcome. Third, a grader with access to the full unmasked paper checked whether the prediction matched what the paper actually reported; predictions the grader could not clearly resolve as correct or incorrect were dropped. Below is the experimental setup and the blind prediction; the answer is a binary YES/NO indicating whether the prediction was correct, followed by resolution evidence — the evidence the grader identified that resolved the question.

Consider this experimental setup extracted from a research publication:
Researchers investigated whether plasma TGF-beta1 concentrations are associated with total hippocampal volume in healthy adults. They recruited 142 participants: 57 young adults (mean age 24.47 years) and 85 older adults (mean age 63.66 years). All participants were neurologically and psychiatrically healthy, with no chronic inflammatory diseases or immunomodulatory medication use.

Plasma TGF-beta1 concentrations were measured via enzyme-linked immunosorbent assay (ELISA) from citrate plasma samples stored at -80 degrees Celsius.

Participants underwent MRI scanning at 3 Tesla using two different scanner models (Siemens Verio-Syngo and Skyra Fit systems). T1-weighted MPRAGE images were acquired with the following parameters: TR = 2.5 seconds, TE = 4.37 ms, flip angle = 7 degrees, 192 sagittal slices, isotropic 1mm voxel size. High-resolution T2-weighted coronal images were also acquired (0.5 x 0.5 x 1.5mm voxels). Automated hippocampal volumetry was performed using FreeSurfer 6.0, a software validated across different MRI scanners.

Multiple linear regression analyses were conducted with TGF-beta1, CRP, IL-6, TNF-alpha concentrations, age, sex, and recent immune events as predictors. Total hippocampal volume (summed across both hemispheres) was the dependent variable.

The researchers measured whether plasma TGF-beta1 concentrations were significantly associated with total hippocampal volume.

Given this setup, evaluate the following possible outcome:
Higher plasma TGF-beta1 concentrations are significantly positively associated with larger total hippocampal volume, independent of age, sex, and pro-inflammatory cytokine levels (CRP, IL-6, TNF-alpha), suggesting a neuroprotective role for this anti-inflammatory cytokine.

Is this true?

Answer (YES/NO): NO